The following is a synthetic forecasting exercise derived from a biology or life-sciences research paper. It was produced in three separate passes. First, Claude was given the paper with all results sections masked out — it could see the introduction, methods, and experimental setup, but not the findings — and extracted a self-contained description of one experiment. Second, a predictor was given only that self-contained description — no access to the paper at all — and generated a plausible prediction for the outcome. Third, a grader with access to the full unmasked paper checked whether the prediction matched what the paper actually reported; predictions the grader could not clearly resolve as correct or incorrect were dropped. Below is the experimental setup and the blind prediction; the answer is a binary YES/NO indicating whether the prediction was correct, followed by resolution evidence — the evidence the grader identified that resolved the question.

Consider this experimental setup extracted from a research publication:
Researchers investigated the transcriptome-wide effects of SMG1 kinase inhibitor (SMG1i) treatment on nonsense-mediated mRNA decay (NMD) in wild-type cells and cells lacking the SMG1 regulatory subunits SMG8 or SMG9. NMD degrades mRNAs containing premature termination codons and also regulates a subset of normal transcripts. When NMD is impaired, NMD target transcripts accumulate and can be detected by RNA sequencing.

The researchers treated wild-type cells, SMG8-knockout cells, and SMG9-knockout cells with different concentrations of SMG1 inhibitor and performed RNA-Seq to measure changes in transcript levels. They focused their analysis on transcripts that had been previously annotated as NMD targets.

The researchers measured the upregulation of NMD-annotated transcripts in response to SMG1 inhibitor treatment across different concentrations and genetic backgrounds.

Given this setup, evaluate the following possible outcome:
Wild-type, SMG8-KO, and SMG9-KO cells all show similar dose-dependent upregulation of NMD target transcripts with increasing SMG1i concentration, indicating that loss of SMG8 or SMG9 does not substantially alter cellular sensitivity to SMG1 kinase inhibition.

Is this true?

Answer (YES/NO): NO